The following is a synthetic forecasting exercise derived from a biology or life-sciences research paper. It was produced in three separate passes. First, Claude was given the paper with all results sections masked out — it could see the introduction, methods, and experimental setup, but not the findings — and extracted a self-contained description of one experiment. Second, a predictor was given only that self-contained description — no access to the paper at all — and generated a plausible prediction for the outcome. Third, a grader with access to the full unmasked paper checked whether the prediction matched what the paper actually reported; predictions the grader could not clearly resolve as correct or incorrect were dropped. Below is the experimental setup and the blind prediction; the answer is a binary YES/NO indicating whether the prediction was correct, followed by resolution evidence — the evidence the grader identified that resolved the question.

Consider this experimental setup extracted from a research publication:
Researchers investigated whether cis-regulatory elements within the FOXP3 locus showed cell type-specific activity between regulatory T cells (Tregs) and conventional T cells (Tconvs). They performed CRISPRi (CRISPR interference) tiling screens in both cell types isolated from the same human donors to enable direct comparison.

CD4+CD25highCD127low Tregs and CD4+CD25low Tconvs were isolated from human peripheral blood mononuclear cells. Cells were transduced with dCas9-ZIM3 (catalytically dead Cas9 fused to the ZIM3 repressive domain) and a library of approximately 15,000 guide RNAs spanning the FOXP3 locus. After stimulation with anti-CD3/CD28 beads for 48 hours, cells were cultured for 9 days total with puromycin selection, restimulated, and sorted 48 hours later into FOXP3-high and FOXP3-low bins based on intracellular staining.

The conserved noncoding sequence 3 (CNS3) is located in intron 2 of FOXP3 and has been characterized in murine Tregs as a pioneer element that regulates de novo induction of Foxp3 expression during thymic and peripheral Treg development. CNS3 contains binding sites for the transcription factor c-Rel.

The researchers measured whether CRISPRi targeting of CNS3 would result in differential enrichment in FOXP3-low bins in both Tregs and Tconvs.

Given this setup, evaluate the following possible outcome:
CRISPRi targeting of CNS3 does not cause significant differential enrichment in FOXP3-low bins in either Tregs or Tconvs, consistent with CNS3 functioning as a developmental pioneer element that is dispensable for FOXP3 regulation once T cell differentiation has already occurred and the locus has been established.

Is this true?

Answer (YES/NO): NO